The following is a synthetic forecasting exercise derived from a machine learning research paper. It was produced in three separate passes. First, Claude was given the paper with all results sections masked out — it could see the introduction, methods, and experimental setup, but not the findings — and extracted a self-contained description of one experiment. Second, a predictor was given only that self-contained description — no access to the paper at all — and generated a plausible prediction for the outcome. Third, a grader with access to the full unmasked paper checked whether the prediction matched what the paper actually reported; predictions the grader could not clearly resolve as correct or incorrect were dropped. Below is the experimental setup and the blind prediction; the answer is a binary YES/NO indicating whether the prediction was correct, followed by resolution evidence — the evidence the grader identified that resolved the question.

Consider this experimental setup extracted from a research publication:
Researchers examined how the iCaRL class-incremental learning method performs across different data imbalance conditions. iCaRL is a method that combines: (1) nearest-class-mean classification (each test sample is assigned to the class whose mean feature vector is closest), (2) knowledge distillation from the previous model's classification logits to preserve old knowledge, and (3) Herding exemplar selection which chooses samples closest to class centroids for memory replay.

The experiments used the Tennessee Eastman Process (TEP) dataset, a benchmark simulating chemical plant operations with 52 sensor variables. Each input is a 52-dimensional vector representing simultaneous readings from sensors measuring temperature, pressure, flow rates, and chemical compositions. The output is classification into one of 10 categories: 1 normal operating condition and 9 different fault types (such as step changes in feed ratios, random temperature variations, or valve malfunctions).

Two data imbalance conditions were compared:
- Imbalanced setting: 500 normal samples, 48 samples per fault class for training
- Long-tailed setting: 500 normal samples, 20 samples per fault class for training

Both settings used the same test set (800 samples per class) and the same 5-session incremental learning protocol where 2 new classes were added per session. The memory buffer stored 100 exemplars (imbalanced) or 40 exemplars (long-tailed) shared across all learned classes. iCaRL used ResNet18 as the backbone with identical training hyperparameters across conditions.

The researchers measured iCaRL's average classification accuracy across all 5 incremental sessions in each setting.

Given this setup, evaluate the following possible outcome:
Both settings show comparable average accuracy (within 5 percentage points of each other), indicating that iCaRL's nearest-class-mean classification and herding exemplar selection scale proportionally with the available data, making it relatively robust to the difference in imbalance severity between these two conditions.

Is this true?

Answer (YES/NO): YES